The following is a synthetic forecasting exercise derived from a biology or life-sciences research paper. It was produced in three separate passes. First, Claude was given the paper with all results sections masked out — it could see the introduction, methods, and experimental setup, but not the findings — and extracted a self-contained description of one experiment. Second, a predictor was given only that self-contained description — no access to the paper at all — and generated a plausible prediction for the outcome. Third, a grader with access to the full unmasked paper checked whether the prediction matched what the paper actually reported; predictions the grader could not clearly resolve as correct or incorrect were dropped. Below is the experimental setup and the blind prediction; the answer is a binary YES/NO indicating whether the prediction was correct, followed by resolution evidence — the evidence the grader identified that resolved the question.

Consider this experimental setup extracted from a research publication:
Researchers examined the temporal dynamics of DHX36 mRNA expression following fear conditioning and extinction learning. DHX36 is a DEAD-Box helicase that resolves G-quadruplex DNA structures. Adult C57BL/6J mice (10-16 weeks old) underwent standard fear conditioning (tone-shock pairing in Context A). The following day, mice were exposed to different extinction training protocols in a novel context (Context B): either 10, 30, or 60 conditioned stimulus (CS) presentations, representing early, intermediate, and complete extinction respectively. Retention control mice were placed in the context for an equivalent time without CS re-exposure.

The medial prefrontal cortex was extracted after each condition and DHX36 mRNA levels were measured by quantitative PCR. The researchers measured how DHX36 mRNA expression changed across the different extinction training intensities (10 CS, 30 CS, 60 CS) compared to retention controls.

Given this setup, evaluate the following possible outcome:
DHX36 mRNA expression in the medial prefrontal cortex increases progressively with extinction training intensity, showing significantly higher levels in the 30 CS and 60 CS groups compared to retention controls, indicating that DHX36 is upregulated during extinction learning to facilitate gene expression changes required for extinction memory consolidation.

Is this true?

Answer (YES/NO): NO